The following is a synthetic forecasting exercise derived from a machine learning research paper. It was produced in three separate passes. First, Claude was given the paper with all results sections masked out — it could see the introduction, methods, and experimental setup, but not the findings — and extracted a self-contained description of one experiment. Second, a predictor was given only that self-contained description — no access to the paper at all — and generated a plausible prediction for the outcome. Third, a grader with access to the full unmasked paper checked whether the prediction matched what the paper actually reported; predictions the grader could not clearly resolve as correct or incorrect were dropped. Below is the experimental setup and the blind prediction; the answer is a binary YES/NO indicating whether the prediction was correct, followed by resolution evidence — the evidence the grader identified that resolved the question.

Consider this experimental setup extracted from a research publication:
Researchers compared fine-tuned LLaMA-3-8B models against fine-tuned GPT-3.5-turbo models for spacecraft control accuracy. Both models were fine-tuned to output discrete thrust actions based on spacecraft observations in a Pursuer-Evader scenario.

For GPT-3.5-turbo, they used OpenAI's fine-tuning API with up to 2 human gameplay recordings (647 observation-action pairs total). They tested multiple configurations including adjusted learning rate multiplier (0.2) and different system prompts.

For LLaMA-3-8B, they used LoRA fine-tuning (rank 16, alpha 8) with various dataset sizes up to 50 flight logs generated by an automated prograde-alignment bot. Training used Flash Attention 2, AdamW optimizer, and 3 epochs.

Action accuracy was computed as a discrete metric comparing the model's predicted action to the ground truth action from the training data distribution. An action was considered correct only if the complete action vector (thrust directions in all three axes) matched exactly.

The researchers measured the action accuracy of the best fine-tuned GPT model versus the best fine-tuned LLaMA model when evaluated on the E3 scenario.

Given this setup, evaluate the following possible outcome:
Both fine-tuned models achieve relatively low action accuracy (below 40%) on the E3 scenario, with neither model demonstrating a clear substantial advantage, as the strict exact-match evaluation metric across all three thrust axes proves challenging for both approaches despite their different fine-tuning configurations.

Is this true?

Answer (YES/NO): NO